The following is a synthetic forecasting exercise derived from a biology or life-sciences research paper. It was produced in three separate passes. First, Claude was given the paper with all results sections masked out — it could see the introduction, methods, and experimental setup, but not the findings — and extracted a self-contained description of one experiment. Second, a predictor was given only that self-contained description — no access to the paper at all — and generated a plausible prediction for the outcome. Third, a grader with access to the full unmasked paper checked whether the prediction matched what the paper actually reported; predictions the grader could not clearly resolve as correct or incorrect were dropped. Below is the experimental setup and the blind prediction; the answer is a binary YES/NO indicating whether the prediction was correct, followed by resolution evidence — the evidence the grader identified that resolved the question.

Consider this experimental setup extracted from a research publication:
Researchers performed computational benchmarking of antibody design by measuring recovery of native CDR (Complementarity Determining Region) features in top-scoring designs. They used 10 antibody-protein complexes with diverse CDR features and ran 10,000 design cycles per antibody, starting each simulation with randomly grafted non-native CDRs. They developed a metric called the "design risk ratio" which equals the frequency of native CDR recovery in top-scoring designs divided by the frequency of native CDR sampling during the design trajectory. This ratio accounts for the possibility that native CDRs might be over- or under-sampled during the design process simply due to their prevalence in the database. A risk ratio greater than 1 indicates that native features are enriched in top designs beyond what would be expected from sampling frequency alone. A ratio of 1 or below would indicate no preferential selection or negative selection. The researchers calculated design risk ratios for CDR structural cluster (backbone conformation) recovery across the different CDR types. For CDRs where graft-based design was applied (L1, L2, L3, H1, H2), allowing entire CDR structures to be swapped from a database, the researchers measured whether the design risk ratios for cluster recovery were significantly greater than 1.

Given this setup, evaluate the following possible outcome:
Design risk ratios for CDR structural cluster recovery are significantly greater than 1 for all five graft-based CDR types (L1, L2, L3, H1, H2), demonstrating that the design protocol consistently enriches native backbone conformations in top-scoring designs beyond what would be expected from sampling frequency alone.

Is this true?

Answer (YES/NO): YES